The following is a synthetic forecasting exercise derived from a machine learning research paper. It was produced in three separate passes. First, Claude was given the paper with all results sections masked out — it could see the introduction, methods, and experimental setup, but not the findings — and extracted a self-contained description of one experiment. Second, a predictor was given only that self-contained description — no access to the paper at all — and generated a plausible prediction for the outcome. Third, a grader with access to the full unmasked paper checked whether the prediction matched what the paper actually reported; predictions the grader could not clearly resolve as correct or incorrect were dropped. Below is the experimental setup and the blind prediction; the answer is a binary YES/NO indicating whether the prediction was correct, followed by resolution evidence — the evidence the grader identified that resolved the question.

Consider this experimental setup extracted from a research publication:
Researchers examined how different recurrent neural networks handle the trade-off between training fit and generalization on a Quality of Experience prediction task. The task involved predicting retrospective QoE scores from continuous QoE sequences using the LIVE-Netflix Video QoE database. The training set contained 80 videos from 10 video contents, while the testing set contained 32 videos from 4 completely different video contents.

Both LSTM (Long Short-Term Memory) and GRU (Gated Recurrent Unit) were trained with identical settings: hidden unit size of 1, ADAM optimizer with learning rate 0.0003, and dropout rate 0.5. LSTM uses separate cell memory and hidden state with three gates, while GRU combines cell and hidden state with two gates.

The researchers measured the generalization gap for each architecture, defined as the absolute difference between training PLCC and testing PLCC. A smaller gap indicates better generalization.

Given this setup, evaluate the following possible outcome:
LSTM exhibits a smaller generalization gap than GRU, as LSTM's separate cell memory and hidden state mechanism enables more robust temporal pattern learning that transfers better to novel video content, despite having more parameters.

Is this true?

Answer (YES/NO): YES